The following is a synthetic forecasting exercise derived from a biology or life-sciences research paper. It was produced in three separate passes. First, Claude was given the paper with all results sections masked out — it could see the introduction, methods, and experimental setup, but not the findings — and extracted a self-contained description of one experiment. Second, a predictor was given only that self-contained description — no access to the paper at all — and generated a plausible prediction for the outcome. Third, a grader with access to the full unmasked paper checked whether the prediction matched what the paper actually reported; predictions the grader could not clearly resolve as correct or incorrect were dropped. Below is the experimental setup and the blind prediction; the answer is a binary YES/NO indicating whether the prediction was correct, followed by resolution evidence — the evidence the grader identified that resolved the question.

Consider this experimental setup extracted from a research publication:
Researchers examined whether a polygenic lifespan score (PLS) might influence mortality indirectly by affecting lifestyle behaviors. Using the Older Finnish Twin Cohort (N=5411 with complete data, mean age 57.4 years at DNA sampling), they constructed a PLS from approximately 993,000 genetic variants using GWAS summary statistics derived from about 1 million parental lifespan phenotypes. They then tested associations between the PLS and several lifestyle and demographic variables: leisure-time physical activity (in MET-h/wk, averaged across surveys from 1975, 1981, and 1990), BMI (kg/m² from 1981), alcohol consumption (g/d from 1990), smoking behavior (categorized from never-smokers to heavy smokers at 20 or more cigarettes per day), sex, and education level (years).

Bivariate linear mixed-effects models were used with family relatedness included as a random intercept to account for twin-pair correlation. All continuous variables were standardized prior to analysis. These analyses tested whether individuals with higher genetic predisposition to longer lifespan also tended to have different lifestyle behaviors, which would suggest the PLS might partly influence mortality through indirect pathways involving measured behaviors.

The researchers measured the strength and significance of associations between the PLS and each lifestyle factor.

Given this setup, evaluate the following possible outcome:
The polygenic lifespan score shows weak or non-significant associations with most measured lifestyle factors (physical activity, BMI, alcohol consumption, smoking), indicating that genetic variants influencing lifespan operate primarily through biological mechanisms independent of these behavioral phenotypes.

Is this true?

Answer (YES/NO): YES